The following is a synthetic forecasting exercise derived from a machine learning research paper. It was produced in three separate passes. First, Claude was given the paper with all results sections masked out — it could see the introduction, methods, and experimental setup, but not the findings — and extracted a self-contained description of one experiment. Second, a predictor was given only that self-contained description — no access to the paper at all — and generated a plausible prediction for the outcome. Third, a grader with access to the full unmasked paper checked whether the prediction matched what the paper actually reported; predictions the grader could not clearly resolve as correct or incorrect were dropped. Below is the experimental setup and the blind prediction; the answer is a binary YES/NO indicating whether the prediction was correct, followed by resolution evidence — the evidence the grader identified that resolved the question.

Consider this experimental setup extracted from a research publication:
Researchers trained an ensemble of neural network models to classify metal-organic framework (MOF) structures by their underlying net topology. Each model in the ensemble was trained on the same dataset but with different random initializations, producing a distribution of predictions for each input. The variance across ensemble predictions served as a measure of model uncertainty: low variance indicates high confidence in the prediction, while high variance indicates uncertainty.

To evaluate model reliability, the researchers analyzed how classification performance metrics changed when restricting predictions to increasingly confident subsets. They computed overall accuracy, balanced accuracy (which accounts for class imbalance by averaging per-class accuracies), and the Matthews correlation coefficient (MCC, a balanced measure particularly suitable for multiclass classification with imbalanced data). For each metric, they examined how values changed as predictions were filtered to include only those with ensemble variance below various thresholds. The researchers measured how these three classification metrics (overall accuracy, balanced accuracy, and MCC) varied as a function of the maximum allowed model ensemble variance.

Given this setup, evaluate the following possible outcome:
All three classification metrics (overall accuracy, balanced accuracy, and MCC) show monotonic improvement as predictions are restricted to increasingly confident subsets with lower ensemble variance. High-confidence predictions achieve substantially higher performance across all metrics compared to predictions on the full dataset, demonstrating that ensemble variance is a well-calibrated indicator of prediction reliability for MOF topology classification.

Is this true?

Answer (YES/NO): YES